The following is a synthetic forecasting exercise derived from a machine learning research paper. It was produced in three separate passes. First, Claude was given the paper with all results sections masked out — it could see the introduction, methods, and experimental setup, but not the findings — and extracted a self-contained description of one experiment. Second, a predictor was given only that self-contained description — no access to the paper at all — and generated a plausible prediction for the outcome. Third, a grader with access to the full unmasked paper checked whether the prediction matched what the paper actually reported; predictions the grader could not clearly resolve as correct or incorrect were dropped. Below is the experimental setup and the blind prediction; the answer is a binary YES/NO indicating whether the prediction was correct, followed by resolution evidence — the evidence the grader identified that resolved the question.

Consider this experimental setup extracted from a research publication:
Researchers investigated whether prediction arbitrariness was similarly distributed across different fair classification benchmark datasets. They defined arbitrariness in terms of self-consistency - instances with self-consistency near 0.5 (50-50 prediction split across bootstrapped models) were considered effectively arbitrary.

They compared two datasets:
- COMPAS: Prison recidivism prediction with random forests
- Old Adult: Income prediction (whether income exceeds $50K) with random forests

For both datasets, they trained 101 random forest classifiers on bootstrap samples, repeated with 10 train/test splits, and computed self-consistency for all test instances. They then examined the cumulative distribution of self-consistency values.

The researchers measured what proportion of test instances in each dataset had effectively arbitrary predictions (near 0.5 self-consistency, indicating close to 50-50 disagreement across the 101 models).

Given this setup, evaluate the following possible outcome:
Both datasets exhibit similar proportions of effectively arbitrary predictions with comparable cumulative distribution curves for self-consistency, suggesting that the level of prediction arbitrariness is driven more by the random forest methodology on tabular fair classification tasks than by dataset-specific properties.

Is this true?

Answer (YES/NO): NO